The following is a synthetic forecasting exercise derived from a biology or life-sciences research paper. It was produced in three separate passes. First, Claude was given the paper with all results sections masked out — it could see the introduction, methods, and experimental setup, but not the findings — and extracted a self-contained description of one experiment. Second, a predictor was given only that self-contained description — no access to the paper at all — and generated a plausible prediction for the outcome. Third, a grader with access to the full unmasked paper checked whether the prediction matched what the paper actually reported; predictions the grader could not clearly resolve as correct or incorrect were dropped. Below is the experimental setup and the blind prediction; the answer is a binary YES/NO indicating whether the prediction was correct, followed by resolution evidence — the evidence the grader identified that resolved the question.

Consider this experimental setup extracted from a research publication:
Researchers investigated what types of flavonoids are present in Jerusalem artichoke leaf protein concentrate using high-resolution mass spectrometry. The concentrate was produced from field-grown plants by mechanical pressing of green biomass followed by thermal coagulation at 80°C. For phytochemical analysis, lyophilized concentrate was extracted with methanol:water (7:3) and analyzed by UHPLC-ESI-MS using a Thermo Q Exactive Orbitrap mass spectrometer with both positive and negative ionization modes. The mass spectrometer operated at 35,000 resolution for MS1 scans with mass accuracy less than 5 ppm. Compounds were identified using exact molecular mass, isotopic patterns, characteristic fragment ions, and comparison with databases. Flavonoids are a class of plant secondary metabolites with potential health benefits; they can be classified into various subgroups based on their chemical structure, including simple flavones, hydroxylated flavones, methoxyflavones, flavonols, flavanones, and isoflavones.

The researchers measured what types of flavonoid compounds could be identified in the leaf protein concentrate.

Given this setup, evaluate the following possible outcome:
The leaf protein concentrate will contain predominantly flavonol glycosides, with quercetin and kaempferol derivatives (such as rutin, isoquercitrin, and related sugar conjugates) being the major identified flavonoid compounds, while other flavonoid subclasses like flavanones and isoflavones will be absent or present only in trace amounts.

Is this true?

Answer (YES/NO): NO